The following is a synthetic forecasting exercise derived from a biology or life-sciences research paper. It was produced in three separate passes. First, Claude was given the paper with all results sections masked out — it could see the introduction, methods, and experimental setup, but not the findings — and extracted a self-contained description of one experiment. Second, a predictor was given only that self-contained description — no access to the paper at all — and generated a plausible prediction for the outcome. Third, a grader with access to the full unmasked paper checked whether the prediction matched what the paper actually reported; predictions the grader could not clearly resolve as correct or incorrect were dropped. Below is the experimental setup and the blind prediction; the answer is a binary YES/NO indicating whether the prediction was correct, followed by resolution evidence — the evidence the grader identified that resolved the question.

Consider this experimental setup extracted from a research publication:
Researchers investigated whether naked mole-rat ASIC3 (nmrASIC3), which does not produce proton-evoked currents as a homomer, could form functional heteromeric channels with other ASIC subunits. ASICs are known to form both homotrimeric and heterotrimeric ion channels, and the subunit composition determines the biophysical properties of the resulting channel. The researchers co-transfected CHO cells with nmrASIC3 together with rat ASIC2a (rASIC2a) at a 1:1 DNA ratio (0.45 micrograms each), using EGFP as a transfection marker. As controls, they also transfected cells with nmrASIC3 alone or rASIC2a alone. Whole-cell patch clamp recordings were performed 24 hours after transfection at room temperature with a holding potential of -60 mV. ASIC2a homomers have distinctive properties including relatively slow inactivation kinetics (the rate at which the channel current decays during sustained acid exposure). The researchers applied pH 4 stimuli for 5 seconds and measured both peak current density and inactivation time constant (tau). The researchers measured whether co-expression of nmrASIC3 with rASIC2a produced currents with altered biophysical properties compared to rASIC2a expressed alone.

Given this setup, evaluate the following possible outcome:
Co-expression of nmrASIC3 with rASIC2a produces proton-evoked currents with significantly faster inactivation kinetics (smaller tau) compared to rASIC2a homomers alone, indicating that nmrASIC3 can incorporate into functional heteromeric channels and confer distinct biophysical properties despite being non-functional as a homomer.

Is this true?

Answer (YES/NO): NO